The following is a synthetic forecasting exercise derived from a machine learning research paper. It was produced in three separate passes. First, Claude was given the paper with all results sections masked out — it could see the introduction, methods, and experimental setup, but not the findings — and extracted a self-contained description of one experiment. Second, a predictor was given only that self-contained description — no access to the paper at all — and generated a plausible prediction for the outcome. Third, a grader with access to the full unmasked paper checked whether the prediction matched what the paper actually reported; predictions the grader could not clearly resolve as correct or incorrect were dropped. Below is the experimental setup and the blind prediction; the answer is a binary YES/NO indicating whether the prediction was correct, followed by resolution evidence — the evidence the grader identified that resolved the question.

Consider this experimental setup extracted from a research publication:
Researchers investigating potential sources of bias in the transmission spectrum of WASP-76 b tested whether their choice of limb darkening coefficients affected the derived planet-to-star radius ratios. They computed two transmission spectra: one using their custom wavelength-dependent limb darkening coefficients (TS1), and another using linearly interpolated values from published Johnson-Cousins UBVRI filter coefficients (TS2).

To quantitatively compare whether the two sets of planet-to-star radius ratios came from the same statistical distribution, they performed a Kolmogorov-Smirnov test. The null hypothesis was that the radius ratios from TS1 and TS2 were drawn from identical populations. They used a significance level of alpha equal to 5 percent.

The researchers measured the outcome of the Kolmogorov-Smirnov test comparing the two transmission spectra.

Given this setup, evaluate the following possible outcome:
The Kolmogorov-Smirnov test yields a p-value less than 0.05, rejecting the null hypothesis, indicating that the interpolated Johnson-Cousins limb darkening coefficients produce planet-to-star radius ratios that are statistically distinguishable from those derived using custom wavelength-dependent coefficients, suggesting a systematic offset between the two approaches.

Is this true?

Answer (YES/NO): NO